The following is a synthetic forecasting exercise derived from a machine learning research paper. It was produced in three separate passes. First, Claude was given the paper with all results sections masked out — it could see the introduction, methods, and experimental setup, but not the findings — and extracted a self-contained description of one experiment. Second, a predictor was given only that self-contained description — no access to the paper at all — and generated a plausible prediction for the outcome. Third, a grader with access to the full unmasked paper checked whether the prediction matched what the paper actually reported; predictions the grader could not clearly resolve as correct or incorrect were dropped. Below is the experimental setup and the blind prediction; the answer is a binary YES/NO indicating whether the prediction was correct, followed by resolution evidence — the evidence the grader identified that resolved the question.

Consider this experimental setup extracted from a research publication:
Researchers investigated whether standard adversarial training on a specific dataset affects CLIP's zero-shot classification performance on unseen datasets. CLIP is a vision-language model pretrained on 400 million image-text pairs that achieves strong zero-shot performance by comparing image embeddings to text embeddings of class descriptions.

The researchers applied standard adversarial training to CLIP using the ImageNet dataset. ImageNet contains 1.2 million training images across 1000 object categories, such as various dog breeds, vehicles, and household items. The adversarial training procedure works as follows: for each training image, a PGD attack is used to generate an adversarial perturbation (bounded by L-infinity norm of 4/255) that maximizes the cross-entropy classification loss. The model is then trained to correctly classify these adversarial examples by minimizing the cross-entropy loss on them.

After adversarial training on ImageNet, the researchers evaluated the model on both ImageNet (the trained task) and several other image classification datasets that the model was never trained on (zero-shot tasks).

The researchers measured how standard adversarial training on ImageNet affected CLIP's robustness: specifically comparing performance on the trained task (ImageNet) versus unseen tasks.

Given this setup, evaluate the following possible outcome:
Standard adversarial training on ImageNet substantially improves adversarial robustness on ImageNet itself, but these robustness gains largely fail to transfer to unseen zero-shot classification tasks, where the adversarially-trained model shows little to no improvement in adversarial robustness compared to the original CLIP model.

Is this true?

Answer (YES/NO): YES